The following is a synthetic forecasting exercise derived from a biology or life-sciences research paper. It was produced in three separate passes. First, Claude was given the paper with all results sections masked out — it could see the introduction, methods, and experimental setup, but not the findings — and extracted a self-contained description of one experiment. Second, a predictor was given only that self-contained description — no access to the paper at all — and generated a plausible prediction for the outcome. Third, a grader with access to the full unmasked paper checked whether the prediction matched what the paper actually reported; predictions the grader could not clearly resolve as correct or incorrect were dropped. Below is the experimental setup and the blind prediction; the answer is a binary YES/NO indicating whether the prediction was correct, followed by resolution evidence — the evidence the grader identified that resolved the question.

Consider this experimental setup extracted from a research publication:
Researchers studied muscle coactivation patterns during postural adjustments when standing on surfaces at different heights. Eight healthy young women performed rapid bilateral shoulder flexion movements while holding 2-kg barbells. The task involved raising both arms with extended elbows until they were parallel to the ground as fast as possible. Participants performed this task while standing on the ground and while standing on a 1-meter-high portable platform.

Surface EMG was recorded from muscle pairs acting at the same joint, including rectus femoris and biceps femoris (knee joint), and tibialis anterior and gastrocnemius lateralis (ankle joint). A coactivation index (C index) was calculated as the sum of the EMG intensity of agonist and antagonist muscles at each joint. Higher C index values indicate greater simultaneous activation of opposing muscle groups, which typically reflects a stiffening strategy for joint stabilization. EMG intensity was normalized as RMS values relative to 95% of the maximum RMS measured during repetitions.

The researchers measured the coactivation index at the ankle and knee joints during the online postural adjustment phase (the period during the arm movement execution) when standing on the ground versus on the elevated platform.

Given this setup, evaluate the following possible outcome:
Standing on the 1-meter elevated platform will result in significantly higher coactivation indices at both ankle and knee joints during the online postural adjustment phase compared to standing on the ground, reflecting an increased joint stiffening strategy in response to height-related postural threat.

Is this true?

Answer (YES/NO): NO